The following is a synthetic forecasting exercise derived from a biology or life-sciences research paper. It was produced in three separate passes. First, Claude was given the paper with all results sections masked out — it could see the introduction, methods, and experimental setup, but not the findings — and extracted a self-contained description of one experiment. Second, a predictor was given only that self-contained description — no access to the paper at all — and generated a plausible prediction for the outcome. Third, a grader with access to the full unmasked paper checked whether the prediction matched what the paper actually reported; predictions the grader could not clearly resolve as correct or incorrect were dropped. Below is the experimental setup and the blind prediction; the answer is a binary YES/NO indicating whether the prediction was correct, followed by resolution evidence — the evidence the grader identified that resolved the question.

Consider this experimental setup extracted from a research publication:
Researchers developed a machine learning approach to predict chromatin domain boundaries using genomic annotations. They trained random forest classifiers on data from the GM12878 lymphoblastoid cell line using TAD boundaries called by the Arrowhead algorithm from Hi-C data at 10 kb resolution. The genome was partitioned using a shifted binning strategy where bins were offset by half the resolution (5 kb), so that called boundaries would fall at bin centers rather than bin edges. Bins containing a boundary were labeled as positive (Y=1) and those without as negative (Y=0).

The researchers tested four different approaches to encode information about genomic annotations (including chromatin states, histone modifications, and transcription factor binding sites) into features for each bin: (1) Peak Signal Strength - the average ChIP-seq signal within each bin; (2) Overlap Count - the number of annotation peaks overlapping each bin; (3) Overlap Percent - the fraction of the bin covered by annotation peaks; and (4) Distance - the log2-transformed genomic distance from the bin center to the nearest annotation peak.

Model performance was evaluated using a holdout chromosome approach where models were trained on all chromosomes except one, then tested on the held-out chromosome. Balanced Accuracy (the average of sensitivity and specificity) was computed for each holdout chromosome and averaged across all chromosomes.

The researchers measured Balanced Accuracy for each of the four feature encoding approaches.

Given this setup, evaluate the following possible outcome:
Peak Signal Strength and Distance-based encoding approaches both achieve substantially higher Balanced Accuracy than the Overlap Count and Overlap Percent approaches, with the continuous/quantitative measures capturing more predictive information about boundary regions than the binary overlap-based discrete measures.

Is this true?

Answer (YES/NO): NO